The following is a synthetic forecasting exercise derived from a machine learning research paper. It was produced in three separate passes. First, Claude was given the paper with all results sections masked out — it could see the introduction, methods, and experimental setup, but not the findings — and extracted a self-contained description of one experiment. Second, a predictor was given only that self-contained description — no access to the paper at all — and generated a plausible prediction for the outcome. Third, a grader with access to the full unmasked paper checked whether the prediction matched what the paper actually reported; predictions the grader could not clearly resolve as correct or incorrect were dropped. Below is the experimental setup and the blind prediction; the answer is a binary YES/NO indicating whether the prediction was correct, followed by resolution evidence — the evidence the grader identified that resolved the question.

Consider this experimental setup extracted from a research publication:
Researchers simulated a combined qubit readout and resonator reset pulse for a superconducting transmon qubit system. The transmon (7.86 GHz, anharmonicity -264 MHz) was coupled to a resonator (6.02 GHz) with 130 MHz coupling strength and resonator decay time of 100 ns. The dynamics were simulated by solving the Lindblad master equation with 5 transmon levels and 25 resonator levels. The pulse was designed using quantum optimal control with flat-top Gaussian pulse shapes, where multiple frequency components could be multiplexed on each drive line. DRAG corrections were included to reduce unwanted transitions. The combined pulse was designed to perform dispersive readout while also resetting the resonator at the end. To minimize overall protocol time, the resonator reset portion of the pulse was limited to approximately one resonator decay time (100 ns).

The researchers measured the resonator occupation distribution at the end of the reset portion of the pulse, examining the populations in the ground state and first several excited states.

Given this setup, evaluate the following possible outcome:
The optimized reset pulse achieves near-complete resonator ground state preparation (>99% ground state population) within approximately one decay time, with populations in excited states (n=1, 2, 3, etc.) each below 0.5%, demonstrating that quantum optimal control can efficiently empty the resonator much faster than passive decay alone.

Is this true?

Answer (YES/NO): NO